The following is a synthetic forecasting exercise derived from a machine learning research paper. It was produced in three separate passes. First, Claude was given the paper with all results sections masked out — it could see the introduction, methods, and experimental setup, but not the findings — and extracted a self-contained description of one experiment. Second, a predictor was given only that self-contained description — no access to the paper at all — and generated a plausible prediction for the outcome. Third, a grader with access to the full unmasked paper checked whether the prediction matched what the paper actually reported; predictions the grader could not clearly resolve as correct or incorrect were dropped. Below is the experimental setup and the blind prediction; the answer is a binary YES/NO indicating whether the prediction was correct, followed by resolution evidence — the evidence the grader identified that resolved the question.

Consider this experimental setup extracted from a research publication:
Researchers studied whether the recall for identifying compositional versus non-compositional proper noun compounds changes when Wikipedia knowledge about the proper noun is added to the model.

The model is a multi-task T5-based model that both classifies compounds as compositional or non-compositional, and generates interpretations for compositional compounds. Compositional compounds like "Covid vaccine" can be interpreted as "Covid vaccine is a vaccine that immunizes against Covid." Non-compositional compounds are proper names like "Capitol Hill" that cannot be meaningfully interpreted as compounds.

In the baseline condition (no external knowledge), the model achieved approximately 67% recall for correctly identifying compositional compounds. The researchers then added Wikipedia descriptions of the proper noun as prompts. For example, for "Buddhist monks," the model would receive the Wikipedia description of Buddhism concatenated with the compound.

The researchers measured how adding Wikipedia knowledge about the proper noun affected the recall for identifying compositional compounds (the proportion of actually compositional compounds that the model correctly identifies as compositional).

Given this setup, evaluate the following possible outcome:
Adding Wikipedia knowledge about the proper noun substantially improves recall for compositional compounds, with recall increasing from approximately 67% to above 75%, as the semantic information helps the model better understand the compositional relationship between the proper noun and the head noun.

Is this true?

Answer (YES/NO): YES